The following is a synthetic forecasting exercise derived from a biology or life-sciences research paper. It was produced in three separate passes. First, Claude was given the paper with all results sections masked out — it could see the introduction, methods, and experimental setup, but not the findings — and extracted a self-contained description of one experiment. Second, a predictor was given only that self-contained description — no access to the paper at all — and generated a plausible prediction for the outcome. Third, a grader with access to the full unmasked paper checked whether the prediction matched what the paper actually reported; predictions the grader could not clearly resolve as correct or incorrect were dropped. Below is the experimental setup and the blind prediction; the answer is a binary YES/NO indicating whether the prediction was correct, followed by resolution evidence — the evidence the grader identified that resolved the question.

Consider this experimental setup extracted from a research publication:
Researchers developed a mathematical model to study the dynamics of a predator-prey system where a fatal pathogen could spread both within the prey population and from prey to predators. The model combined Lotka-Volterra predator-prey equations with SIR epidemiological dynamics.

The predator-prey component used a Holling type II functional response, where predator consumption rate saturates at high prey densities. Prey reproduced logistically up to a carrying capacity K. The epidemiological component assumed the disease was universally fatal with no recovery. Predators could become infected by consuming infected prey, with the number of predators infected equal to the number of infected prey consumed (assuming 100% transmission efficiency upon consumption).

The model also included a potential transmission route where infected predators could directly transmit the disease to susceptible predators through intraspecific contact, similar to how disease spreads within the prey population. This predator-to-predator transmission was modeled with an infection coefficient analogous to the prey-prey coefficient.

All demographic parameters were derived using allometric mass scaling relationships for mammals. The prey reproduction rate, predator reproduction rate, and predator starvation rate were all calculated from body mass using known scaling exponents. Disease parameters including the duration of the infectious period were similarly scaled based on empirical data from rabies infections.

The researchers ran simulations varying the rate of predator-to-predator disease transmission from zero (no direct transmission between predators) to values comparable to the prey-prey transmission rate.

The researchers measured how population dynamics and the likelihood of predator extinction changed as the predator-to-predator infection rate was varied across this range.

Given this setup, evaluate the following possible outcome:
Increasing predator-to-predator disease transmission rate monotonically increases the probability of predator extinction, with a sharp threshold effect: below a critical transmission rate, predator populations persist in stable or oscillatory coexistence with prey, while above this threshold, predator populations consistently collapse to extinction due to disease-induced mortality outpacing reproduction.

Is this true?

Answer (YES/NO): NO